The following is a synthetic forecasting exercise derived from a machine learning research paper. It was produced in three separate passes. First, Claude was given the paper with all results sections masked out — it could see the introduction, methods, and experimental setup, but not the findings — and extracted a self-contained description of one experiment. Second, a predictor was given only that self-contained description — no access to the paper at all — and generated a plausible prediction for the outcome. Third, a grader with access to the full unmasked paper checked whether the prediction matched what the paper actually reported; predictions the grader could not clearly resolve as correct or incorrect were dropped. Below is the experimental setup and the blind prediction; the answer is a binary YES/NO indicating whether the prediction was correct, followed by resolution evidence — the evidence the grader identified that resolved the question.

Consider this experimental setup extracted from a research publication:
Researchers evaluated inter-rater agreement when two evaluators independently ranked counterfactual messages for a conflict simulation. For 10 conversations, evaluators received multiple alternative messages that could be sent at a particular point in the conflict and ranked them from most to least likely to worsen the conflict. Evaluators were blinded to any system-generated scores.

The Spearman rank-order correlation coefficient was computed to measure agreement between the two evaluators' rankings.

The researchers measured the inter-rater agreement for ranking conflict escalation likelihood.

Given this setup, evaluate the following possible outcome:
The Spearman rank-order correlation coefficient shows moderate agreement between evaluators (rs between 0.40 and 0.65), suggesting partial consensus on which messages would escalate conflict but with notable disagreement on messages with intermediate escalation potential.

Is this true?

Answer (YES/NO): NO